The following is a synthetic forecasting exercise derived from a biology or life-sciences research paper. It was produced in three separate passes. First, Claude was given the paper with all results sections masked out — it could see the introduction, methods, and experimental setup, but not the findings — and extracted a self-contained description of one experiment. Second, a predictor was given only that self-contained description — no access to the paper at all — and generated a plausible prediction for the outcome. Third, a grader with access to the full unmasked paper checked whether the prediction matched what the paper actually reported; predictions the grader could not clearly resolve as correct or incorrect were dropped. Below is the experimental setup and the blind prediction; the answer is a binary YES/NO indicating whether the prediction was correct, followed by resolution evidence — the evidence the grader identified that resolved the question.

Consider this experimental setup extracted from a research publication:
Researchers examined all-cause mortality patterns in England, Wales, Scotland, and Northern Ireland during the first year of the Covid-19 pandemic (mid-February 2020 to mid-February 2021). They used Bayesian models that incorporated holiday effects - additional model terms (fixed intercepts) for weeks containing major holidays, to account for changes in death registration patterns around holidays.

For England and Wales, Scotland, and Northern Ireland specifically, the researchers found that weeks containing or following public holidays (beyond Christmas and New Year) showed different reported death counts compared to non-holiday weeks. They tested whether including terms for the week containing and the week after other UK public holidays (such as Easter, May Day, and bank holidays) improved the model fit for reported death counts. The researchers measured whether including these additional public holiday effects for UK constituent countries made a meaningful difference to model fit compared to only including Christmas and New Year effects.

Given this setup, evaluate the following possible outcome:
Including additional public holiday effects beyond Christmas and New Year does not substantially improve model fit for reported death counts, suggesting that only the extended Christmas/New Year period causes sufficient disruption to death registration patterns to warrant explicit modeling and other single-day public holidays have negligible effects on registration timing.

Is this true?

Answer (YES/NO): NO